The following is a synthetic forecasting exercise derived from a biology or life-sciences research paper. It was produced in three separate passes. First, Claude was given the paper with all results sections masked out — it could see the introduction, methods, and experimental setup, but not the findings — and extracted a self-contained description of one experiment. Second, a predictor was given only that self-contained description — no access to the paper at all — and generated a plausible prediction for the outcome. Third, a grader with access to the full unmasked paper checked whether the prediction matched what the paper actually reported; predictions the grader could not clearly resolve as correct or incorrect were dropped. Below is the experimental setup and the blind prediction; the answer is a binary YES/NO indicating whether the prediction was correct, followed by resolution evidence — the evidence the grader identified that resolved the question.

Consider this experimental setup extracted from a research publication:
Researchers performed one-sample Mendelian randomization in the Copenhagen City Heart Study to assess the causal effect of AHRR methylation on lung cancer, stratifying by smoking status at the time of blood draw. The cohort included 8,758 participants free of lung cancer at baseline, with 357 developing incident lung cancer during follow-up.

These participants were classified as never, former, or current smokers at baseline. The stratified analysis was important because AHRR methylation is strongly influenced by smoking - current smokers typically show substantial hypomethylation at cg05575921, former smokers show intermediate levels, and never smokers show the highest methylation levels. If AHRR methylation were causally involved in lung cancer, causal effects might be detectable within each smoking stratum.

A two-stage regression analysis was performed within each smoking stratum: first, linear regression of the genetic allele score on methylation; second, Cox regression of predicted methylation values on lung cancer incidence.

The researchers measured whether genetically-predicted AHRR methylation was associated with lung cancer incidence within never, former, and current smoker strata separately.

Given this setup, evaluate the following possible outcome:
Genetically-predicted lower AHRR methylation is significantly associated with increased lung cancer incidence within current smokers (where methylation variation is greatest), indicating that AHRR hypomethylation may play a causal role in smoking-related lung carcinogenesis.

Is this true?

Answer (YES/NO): NO